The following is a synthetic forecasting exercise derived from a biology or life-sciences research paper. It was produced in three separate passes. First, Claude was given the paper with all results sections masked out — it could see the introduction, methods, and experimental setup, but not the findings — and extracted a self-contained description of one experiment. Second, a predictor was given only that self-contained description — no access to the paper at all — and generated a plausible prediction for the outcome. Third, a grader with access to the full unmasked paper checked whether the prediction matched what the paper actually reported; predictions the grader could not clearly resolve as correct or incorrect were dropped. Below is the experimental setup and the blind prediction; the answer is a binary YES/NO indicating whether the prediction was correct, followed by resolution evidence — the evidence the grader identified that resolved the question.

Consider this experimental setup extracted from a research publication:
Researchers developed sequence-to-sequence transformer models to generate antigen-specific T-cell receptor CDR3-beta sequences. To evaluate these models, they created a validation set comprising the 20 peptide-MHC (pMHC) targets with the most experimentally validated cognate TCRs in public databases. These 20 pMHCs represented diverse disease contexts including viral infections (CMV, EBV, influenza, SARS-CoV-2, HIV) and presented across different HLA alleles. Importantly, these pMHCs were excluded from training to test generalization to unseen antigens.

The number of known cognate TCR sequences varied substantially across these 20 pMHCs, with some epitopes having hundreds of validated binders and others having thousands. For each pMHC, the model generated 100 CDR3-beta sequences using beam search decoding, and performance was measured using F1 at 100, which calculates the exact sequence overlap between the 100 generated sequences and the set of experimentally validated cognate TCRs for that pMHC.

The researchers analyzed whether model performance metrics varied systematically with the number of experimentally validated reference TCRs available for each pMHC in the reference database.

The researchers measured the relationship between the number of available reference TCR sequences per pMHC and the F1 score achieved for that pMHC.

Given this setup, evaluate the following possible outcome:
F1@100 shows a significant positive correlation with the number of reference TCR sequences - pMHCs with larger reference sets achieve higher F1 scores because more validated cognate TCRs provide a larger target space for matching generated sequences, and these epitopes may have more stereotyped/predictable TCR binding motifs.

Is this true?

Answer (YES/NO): YES